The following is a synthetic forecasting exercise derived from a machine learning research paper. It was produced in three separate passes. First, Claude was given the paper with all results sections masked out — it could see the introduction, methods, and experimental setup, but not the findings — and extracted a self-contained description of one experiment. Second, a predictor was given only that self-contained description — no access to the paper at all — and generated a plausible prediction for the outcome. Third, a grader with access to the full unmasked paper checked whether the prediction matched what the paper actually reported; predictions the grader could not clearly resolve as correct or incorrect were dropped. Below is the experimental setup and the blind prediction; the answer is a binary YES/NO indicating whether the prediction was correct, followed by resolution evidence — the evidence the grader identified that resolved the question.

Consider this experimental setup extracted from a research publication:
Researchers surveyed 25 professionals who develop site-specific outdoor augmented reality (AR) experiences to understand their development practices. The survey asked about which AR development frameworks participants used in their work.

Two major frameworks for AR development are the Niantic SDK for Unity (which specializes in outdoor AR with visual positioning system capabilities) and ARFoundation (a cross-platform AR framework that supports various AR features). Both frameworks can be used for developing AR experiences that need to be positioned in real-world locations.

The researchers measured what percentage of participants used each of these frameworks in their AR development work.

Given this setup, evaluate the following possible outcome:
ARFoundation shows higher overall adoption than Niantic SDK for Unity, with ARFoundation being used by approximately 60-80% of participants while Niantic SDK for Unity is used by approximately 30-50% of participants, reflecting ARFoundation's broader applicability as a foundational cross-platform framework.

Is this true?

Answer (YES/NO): NO